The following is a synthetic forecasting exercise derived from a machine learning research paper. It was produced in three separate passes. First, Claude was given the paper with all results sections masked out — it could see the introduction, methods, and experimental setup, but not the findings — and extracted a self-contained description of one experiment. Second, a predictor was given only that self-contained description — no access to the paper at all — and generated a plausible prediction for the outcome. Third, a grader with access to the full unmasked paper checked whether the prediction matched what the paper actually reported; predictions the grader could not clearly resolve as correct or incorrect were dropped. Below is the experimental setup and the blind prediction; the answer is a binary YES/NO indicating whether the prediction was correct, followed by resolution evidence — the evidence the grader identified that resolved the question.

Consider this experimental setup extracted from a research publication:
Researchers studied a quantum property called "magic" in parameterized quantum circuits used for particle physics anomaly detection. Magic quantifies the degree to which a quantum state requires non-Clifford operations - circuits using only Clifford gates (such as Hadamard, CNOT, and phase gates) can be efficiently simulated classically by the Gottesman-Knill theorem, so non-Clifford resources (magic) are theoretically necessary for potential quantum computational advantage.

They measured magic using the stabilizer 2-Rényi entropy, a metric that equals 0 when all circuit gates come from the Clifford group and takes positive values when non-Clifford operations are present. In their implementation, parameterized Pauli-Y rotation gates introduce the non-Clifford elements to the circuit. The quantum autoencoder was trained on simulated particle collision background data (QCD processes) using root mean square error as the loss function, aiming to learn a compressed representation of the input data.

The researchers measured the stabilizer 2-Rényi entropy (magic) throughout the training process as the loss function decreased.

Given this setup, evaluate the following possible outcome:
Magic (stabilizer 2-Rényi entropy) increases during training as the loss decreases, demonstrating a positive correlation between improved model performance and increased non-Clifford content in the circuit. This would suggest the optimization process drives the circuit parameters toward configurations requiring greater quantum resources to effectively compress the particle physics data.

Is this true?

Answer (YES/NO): NO